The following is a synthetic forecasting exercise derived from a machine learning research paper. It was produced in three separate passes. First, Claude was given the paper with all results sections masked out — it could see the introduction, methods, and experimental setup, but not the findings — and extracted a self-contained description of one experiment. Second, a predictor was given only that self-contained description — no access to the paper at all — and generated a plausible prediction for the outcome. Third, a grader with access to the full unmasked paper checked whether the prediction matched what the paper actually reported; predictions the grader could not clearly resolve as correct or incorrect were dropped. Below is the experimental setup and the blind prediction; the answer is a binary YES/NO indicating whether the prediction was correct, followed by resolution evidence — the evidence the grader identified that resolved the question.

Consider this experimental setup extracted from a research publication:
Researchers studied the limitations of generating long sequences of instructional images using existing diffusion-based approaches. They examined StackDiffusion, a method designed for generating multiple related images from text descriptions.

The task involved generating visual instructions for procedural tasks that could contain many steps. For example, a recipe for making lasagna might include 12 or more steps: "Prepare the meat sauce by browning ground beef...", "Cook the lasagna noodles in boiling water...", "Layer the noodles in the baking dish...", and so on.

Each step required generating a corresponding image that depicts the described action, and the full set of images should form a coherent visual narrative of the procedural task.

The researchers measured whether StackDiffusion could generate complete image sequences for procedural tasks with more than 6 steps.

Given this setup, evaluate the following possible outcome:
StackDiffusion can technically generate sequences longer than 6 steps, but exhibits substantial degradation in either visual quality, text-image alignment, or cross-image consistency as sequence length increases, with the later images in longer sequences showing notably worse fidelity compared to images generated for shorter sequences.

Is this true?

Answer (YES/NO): NO